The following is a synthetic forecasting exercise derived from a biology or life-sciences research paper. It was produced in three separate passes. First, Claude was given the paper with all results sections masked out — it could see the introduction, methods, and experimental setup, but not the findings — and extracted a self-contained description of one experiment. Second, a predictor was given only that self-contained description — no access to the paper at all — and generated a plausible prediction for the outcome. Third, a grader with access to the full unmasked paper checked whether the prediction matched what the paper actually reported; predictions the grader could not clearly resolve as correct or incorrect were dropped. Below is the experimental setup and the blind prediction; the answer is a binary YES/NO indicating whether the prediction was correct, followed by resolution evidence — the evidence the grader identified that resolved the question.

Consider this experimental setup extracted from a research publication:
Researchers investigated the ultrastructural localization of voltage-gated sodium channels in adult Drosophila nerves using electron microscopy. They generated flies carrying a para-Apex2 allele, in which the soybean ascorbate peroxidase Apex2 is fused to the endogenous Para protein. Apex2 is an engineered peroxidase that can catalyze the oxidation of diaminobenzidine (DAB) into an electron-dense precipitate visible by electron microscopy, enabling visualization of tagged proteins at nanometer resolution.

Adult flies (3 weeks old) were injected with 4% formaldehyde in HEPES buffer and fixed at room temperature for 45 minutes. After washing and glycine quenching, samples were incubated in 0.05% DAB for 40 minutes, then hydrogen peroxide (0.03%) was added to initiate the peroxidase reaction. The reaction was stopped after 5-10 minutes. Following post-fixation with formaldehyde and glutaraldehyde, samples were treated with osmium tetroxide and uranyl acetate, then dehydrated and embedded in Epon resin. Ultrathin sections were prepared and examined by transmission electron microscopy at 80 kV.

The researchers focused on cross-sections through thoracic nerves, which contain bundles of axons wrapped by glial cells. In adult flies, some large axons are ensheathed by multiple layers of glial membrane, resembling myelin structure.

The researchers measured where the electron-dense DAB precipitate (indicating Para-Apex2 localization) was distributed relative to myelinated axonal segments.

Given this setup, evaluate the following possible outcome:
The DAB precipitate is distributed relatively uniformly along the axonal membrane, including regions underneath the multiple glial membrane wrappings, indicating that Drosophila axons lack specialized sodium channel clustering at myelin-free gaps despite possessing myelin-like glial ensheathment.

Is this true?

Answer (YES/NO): NO